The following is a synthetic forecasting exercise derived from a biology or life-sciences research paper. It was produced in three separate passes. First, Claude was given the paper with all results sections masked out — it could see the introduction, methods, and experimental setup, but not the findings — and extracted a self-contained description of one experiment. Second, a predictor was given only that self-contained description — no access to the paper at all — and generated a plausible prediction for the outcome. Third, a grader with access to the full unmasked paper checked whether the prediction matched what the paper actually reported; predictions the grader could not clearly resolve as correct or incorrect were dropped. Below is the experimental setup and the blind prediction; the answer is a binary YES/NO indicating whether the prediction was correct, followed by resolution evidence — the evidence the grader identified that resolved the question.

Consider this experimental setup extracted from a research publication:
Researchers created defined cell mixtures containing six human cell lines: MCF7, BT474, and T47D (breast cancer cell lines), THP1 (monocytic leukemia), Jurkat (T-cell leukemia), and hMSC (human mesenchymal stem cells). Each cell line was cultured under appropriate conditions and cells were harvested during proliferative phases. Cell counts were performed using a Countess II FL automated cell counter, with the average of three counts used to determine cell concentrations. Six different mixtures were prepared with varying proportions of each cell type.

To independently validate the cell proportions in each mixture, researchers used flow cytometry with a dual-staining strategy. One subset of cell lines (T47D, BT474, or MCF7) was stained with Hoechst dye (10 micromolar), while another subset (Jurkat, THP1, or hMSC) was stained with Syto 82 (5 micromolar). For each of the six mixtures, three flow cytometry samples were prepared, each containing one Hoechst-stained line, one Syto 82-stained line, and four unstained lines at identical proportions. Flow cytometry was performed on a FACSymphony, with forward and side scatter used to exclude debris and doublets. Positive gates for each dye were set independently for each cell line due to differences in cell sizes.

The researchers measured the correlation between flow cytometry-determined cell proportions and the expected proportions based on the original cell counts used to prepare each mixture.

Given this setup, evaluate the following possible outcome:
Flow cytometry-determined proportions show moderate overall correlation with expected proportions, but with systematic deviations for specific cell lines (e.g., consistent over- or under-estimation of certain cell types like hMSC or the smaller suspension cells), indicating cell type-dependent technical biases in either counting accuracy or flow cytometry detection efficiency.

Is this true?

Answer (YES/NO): NO